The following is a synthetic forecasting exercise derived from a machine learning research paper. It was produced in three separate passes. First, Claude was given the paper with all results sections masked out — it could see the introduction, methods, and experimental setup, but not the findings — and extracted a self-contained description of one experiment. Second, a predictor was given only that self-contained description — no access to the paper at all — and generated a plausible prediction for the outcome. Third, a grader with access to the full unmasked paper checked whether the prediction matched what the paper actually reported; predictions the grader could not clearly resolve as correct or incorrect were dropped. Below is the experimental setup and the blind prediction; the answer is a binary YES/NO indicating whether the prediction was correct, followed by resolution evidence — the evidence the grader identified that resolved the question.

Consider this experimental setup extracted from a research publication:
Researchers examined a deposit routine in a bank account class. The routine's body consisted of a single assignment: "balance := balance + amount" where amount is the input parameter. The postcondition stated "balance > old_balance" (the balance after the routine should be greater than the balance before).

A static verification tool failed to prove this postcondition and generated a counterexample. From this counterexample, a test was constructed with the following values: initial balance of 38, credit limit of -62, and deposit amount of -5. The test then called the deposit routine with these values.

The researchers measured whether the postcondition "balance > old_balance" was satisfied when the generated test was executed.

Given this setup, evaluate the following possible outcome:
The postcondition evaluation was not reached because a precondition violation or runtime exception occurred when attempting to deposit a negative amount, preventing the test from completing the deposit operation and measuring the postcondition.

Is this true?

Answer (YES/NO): NO